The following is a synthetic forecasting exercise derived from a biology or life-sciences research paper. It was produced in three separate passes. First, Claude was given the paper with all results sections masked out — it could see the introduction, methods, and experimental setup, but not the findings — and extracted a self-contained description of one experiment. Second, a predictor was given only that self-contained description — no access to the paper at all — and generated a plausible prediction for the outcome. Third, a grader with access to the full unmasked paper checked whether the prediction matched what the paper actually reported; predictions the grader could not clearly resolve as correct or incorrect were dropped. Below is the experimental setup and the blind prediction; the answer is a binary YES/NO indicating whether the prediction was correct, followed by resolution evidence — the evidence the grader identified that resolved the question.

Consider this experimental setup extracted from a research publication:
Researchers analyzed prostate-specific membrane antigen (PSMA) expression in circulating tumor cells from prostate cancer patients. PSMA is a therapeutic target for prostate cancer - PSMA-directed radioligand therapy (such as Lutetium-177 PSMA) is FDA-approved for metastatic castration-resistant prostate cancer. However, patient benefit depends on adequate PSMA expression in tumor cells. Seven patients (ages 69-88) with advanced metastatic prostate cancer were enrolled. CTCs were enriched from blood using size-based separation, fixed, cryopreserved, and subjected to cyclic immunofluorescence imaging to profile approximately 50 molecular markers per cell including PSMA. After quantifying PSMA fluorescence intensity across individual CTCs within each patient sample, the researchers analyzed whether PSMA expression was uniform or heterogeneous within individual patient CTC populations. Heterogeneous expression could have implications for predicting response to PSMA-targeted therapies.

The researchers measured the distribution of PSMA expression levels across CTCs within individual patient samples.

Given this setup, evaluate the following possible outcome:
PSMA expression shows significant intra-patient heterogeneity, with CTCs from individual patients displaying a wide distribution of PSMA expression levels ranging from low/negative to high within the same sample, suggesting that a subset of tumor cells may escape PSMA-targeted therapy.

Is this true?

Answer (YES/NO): YES